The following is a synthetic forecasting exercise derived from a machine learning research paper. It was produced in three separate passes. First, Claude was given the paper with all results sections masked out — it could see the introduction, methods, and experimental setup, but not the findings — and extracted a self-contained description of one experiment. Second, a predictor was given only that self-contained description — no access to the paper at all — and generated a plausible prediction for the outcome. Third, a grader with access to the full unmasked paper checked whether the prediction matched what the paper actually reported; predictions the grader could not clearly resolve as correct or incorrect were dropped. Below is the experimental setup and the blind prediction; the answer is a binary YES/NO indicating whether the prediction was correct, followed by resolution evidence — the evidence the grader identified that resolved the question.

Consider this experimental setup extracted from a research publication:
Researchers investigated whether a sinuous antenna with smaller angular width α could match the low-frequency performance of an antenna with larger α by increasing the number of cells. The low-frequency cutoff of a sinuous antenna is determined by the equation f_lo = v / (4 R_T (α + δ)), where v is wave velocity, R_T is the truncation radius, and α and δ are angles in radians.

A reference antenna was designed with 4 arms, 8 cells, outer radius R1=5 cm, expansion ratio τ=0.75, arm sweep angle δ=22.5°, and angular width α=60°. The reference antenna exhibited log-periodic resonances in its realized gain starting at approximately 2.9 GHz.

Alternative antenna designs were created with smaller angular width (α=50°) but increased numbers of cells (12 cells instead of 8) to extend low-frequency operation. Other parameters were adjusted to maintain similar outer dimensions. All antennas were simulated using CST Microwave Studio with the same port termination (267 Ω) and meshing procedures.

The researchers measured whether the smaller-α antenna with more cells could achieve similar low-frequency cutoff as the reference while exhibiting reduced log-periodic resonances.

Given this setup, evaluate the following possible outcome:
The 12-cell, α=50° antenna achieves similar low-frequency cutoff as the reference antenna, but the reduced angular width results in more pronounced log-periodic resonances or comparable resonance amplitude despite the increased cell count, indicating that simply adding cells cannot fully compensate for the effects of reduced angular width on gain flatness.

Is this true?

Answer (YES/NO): NO